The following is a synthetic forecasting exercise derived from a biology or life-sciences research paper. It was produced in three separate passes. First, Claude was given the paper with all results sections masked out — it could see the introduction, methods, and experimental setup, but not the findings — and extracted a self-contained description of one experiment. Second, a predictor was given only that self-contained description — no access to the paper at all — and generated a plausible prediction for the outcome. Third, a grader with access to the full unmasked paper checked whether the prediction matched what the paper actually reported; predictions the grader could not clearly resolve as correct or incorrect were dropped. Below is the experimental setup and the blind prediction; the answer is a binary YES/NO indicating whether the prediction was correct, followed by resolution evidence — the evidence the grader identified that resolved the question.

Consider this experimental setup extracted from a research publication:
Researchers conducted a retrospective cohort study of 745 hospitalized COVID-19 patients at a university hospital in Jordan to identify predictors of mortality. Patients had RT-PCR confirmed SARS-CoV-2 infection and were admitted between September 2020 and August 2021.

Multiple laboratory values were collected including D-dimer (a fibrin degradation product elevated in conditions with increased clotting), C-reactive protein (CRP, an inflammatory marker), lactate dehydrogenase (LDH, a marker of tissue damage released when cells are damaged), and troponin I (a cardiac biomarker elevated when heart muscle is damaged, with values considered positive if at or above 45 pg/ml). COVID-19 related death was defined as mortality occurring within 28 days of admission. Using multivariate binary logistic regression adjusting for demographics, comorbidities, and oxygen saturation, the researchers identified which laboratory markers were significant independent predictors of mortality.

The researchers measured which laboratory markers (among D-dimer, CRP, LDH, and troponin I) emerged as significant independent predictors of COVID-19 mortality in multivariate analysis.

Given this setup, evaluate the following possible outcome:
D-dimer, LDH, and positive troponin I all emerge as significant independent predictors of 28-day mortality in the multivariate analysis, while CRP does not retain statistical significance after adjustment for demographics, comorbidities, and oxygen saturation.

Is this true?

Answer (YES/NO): NO